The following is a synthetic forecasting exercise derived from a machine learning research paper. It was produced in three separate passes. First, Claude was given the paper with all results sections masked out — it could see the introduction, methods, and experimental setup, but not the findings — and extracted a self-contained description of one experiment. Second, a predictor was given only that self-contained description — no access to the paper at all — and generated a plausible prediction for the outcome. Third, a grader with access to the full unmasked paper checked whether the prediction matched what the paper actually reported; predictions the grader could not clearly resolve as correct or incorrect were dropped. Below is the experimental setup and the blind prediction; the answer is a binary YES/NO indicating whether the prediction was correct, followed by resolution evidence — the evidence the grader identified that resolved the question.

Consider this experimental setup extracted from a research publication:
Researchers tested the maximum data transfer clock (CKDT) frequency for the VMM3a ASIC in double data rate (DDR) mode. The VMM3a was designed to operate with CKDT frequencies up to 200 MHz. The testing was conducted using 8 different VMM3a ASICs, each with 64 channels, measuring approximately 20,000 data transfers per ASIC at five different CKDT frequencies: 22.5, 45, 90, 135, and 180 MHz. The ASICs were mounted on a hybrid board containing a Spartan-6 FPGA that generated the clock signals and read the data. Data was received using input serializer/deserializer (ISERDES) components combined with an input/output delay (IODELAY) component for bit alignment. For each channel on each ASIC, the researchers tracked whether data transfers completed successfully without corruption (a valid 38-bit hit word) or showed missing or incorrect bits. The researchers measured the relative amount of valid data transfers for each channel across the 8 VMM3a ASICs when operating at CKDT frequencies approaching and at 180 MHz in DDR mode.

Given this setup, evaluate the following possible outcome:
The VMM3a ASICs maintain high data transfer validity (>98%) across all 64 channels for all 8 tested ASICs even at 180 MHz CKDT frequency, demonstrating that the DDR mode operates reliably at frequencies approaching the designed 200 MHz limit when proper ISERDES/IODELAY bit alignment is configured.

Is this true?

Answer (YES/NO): NO